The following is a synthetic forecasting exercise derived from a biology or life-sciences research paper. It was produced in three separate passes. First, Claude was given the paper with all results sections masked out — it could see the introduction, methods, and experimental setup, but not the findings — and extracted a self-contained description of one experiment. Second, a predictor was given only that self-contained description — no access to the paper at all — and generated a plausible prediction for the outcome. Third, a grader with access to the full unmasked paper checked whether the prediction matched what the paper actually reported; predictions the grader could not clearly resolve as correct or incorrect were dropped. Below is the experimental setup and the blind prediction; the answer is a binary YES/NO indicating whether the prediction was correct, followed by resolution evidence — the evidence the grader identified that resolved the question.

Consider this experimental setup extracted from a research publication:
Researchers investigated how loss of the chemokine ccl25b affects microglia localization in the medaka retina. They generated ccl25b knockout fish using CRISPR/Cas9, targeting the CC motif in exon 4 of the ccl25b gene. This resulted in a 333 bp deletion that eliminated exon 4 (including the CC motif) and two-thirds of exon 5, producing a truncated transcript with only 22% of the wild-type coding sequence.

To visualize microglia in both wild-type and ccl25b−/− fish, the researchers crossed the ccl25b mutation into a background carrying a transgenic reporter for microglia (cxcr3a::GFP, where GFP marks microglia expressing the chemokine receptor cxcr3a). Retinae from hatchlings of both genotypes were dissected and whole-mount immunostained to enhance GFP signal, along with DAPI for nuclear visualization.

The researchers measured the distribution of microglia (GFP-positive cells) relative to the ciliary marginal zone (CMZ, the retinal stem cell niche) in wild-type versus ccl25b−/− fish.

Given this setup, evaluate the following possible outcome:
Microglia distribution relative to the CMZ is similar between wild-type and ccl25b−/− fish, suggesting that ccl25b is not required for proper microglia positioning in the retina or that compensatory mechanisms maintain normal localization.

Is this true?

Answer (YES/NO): YES